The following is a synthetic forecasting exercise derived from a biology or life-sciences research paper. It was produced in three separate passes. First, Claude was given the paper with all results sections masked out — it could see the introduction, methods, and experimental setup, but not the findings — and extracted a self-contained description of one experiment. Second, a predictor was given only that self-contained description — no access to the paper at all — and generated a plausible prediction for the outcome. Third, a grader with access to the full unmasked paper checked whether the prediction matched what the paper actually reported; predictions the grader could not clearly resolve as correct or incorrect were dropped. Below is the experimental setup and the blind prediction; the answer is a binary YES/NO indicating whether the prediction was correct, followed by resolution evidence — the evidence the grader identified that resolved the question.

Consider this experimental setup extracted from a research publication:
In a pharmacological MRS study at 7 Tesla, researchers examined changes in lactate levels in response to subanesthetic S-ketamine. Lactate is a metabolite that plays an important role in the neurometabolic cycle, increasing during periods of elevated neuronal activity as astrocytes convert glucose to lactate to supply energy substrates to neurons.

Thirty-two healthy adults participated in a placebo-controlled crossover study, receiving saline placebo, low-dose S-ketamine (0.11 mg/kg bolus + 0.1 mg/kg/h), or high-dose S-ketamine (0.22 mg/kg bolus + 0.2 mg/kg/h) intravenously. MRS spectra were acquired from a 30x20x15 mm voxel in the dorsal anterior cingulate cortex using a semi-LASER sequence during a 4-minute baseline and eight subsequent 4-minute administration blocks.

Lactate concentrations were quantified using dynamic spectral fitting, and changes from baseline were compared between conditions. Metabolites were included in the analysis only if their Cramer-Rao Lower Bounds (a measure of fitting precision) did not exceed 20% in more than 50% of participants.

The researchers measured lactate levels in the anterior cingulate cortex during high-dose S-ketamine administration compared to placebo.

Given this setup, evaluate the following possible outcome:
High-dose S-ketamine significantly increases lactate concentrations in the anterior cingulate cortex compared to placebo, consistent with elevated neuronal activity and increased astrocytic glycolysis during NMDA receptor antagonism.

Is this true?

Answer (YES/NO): YES